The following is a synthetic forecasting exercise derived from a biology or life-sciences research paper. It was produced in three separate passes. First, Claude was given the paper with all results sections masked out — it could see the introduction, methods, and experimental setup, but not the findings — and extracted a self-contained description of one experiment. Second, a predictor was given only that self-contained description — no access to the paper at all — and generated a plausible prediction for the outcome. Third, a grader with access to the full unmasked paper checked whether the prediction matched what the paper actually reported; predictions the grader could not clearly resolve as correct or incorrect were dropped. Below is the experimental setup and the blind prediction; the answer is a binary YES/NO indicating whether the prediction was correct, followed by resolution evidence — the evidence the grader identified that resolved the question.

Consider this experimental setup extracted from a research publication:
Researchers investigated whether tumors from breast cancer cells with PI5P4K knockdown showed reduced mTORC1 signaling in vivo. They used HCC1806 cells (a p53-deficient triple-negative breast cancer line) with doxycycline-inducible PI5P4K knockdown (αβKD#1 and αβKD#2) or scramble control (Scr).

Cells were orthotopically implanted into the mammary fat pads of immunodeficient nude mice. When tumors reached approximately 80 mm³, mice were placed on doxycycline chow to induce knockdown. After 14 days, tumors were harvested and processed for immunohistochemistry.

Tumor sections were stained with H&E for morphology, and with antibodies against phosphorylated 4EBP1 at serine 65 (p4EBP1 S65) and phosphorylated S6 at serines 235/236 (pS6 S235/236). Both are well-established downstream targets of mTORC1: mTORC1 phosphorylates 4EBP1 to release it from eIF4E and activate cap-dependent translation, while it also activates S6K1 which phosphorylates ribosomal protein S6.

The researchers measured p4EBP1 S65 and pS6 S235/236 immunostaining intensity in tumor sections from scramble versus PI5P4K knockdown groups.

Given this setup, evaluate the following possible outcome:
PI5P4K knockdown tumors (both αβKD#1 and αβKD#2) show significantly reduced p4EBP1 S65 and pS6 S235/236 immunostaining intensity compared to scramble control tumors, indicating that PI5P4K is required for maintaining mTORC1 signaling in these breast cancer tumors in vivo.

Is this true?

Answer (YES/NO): YES